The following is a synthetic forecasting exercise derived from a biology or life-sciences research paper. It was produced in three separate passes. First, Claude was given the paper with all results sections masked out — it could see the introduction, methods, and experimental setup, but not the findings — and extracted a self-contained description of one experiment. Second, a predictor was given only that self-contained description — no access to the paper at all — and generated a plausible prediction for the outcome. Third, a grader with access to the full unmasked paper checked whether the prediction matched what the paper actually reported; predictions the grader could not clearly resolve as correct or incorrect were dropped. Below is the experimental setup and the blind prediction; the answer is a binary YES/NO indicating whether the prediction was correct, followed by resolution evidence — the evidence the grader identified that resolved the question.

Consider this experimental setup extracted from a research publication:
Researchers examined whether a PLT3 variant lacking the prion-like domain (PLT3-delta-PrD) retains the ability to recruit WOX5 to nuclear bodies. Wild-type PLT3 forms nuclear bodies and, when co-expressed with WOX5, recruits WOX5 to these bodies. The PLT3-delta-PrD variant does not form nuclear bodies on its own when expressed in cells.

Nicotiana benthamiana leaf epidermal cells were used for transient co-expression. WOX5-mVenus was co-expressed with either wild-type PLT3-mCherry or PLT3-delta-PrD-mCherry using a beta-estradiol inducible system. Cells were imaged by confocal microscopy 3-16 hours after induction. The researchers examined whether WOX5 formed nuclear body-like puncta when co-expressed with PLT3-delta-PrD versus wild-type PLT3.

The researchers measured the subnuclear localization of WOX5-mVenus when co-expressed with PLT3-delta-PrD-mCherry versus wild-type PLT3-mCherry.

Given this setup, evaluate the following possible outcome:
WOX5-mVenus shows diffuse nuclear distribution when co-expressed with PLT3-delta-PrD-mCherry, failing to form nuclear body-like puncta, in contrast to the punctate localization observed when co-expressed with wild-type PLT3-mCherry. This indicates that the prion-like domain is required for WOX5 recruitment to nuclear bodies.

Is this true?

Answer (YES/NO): YES